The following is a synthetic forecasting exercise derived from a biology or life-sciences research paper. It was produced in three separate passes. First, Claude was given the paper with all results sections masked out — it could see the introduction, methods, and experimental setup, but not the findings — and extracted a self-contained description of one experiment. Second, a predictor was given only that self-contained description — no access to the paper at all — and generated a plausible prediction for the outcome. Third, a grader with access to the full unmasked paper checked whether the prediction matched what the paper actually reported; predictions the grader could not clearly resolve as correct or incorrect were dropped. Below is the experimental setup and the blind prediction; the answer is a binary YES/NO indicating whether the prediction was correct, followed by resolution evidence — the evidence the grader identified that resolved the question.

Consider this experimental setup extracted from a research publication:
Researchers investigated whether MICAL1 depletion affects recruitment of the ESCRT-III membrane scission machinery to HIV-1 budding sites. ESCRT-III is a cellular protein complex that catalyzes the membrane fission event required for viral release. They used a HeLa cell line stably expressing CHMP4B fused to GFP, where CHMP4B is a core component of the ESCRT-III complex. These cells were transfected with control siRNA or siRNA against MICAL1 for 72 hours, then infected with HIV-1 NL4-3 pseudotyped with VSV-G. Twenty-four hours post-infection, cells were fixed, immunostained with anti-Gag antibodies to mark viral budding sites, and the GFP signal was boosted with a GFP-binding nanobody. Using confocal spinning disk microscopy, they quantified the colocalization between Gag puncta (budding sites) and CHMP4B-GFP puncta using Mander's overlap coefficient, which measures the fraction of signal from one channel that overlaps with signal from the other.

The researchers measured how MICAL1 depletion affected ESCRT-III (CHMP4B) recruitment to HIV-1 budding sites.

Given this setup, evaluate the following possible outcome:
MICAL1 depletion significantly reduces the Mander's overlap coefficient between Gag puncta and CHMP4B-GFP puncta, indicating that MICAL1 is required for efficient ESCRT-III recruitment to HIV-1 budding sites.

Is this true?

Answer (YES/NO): YES